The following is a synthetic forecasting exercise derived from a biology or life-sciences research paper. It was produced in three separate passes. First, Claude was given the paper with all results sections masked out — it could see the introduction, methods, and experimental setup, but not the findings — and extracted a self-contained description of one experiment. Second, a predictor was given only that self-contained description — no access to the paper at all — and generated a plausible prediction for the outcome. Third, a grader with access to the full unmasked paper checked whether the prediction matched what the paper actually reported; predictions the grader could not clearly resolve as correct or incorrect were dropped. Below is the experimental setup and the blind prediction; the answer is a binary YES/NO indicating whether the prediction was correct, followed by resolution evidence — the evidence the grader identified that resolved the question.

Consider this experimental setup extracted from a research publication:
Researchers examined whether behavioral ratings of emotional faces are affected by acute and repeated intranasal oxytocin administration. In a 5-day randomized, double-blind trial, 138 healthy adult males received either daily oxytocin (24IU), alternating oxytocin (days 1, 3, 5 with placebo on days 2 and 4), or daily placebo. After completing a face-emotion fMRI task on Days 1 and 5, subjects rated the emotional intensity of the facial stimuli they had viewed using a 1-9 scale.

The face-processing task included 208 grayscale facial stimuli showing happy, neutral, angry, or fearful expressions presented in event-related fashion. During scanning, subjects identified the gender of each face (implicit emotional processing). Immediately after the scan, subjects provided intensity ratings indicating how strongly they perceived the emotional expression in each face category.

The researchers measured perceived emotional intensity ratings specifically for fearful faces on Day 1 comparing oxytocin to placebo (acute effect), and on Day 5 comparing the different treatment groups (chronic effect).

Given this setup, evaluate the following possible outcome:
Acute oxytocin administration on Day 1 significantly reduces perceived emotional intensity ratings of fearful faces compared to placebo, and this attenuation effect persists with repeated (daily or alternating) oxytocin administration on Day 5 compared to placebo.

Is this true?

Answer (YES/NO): NO